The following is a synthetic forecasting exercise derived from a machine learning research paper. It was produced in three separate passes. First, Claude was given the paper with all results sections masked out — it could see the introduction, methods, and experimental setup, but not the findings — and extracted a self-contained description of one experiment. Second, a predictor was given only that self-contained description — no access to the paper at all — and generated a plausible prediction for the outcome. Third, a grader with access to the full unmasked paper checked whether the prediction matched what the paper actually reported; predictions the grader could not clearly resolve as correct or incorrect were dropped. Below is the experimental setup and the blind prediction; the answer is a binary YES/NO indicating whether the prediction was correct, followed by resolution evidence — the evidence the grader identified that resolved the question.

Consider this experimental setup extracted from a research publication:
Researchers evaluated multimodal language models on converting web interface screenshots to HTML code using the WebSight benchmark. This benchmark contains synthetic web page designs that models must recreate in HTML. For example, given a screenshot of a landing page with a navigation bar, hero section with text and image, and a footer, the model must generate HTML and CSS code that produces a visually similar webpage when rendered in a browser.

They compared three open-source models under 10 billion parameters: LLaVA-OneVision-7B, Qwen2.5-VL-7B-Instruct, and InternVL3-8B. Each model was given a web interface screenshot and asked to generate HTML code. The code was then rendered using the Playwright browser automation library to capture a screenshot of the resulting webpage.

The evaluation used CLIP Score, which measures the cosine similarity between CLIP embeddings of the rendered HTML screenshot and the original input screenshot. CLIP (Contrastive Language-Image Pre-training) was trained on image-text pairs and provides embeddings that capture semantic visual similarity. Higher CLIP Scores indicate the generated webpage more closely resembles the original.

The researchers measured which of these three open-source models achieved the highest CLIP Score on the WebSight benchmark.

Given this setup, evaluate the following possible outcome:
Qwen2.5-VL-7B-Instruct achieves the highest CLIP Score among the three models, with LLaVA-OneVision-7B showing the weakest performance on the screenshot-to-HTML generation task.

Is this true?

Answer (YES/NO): NO